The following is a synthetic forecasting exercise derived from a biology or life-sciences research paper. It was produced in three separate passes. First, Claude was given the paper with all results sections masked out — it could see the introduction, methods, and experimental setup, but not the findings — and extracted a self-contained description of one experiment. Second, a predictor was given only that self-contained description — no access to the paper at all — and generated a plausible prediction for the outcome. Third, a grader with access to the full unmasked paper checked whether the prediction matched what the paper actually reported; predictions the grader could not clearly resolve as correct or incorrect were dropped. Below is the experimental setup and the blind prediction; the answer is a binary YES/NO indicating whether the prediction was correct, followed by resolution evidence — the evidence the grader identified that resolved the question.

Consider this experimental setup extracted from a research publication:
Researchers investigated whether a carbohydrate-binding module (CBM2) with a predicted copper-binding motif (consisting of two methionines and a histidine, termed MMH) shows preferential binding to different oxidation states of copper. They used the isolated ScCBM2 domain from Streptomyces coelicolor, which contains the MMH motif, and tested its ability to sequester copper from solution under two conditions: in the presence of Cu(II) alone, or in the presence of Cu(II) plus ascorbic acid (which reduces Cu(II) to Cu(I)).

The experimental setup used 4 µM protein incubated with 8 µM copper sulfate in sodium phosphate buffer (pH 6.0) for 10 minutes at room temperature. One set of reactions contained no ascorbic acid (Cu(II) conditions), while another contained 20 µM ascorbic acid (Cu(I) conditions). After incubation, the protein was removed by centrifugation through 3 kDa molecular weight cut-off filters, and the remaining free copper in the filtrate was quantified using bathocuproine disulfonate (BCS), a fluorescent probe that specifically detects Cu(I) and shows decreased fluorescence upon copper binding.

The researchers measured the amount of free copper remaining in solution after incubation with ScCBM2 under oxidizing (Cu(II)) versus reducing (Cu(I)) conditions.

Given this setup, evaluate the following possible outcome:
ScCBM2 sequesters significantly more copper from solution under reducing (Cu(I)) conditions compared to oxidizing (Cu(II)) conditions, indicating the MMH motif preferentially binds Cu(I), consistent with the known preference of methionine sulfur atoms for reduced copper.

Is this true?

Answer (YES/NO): YES